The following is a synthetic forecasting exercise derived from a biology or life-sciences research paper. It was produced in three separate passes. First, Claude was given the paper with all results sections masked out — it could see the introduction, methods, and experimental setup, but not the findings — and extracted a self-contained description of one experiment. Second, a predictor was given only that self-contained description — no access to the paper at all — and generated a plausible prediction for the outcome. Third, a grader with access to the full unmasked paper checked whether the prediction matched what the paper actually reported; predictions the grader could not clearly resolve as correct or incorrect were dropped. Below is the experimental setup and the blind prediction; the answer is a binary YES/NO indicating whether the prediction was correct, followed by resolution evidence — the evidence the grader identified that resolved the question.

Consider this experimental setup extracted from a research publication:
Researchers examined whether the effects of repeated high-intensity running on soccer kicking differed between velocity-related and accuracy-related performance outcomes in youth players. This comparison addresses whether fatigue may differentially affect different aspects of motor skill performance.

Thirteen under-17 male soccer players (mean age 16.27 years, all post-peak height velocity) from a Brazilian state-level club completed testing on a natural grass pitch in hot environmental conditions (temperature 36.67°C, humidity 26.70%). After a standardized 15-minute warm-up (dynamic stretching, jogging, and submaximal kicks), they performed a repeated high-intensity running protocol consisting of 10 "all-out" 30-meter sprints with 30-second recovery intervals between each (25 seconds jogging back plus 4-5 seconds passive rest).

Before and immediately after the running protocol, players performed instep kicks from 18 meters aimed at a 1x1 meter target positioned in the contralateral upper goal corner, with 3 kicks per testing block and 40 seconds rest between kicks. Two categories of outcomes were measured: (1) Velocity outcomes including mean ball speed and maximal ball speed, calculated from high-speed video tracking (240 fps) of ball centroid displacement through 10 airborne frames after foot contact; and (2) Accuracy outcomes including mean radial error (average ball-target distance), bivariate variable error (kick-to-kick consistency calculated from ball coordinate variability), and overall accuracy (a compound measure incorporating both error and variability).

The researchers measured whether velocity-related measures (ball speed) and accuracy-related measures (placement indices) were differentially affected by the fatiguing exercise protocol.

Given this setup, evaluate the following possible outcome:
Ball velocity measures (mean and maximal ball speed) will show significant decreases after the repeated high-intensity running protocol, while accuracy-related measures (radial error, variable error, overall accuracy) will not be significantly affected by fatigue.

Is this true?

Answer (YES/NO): NO